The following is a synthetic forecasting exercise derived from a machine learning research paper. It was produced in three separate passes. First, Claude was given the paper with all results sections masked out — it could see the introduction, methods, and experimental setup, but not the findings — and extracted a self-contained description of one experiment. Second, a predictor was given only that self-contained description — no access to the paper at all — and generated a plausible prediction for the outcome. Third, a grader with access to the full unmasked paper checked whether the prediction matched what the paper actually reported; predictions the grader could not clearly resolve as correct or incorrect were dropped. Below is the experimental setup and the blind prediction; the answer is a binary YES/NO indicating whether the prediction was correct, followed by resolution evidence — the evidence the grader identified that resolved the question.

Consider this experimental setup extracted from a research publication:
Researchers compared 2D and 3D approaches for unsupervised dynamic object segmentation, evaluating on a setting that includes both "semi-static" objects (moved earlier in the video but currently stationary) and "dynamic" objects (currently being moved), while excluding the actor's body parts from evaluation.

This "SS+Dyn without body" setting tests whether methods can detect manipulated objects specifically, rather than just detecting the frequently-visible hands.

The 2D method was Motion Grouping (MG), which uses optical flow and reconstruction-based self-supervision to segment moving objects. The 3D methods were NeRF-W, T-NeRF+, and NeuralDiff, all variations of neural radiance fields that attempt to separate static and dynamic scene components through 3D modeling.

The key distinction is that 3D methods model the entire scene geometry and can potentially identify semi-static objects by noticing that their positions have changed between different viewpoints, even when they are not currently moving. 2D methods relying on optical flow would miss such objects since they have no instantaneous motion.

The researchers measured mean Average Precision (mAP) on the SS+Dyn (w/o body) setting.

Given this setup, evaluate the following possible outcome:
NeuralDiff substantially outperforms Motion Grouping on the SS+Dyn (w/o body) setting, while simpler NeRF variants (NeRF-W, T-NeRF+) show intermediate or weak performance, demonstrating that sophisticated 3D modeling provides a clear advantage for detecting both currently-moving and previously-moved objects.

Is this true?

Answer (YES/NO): NO